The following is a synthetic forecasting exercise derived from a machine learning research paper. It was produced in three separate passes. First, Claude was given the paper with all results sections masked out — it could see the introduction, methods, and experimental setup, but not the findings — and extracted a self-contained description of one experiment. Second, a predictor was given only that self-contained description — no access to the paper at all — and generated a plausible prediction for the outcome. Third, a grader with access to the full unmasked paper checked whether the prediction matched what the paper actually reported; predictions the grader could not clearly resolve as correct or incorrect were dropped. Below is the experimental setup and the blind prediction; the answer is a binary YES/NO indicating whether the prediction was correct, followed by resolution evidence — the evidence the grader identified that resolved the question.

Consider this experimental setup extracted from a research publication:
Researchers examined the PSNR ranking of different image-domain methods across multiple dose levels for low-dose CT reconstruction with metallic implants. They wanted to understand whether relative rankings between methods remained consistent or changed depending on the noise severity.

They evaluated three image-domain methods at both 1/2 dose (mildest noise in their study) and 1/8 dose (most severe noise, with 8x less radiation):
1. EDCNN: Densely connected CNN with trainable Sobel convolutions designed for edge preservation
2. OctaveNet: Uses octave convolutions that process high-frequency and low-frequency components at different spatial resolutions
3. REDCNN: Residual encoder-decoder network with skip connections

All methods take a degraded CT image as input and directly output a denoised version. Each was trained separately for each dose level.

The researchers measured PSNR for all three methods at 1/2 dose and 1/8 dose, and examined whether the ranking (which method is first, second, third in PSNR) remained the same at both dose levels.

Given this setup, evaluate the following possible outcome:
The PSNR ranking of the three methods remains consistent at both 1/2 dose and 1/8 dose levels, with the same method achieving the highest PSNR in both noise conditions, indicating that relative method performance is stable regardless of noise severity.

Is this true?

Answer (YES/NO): YES